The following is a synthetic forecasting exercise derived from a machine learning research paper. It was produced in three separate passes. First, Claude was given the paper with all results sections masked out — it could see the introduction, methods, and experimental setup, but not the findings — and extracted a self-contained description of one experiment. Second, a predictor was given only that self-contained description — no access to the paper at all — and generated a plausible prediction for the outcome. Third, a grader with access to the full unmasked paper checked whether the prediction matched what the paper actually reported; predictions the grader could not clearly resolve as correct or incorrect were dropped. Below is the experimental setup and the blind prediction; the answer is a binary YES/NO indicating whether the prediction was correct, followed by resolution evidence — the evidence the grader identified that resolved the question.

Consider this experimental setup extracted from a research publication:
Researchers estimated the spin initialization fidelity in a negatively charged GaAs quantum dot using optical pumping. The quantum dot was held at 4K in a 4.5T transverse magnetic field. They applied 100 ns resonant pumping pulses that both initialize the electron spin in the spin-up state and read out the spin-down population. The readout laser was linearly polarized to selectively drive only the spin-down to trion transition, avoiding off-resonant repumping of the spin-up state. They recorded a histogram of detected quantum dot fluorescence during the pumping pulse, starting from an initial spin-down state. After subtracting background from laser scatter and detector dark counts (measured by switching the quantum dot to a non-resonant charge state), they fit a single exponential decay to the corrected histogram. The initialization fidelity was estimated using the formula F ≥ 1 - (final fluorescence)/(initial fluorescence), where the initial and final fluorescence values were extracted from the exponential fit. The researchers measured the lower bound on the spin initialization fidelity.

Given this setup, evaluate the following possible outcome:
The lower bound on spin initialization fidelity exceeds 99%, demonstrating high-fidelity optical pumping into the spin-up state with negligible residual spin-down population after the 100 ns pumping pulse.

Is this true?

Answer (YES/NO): YES